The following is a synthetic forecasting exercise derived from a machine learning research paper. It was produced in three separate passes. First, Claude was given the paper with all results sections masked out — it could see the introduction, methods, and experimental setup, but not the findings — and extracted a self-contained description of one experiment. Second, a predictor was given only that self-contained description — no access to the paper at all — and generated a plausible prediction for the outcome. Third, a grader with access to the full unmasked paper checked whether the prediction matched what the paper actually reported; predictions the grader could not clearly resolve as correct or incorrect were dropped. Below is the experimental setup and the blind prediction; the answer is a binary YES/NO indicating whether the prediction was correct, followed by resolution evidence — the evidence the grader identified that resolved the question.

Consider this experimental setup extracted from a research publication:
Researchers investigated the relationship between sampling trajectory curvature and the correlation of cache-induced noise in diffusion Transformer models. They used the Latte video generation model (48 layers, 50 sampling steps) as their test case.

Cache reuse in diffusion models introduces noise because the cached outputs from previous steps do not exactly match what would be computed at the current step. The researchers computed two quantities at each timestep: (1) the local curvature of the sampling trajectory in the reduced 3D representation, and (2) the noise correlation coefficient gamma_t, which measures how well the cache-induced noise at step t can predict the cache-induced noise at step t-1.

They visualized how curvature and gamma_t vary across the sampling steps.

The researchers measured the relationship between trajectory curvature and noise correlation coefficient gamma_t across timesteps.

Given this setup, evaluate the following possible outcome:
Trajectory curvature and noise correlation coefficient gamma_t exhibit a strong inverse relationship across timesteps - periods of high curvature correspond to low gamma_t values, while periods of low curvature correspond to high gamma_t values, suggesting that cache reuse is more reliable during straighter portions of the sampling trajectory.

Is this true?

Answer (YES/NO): YES